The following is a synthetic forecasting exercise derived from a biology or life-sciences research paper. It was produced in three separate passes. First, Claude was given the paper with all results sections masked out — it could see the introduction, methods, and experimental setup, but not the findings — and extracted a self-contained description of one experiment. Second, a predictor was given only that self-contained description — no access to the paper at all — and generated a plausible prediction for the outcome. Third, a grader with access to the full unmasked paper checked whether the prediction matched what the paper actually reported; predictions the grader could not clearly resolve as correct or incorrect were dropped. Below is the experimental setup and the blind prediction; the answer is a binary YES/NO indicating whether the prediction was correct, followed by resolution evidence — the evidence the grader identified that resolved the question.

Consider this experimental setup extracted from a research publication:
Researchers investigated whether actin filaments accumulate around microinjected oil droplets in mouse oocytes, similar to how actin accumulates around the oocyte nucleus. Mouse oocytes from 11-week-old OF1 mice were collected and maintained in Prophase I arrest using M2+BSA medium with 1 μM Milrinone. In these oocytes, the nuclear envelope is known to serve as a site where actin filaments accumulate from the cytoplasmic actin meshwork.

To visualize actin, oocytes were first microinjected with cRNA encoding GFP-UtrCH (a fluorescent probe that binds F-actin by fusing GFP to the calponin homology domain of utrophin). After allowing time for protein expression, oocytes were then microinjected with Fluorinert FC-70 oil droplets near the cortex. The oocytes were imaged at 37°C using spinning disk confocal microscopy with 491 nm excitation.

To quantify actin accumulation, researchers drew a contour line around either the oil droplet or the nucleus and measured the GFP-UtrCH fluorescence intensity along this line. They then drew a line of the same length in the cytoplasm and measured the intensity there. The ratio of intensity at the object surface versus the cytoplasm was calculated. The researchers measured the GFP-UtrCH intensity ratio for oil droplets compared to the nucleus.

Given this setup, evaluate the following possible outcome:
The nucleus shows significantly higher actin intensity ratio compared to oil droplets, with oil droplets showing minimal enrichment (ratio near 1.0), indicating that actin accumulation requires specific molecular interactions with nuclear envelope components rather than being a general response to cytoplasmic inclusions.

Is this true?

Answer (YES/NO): NO